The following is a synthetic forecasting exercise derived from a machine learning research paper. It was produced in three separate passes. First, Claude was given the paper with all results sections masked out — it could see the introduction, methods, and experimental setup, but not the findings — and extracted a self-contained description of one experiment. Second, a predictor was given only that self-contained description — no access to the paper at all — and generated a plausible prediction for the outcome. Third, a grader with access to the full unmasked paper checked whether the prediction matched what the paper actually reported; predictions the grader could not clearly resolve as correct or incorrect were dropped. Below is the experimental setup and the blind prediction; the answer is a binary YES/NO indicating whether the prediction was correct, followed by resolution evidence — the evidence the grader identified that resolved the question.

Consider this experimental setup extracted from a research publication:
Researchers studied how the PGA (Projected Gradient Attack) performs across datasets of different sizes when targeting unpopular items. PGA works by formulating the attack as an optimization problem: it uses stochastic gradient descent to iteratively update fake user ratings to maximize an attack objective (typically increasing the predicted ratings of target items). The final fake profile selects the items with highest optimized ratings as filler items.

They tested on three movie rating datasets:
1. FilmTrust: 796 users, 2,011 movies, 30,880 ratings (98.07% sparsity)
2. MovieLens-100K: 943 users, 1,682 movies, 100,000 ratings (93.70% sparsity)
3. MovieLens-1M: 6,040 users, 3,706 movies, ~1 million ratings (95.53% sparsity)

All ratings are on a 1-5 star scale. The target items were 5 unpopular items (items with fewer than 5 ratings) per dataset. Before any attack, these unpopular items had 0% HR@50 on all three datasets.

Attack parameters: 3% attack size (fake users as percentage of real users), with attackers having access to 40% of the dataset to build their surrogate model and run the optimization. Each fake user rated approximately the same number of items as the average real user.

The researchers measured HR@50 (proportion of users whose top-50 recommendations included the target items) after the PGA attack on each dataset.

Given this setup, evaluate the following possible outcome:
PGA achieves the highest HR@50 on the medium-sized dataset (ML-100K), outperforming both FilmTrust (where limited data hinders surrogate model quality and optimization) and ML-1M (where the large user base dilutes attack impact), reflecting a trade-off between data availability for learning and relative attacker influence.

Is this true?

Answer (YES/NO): NO